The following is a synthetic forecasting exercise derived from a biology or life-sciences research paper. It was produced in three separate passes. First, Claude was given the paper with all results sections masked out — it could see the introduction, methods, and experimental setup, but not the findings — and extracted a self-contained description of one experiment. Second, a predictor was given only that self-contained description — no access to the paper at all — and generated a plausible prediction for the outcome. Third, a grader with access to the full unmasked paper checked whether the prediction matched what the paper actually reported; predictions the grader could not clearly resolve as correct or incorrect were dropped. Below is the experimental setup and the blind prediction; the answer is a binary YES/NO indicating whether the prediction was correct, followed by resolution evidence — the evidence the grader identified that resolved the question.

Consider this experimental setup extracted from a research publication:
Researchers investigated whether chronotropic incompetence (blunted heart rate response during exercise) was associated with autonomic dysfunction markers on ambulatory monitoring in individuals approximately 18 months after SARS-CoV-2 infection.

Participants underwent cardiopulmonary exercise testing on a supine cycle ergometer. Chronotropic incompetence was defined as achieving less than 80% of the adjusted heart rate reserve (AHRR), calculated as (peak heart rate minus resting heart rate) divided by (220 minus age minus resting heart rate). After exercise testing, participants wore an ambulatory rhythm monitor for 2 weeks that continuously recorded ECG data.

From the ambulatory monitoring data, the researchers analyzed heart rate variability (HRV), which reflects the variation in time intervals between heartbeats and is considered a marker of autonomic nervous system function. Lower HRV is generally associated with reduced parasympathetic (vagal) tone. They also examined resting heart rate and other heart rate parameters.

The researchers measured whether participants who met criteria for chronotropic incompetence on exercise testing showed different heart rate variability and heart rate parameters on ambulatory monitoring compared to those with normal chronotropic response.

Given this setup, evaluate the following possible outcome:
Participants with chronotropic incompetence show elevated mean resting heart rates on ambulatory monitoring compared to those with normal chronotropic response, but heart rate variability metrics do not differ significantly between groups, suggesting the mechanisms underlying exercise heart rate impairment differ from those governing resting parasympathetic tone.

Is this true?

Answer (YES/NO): NO